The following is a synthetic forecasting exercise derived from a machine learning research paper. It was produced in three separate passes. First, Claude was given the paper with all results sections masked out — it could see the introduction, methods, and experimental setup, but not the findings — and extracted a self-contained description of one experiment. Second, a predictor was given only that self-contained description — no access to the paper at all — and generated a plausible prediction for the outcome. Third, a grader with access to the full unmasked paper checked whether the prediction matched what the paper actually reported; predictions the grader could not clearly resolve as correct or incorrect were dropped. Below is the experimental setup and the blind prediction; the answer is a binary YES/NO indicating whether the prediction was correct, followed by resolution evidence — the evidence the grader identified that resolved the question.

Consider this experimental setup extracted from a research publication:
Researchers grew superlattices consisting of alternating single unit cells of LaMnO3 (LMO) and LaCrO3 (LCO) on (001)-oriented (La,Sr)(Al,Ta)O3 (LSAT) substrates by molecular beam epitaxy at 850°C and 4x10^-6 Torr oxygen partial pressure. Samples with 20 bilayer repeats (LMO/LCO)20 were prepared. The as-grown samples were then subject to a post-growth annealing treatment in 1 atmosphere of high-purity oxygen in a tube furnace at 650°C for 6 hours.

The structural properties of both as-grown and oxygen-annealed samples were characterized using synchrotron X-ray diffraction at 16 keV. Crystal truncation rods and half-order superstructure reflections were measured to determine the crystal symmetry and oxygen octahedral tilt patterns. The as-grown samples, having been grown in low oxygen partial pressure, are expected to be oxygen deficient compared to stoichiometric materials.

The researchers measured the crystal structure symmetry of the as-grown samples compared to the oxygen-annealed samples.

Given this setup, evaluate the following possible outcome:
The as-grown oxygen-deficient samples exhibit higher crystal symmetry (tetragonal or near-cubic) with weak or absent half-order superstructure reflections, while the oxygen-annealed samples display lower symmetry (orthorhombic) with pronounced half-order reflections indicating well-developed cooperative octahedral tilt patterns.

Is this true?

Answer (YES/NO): NO